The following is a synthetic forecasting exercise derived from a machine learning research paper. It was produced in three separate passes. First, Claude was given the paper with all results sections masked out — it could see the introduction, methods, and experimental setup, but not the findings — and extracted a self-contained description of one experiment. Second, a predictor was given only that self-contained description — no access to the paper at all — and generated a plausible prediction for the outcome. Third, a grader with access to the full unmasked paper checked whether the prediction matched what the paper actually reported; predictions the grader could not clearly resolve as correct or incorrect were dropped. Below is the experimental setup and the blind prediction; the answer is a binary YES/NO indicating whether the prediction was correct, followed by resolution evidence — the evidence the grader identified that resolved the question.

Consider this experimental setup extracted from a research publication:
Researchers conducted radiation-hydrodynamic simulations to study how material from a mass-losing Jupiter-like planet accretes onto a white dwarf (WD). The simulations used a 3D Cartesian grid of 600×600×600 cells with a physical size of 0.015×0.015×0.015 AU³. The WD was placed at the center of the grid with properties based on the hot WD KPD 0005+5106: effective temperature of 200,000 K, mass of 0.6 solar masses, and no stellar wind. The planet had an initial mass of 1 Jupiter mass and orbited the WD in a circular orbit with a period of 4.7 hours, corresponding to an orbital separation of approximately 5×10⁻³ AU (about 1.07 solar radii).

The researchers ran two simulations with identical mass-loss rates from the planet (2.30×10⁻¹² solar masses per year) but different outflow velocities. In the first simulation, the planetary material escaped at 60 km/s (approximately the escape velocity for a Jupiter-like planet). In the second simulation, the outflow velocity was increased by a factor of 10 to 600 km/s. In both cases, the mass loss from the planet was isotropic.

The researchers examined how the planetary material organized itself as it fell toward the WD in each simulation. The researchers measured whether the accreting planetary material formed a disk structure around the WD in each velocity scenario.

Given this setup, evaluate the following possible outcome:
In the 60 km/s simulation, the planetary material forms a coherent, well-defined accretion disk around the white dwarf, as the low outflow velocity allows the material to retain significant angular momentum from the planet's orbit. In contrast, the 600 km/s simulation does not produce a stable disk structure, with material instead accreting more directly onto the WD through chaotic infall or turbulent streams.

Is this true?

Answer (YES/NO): NO